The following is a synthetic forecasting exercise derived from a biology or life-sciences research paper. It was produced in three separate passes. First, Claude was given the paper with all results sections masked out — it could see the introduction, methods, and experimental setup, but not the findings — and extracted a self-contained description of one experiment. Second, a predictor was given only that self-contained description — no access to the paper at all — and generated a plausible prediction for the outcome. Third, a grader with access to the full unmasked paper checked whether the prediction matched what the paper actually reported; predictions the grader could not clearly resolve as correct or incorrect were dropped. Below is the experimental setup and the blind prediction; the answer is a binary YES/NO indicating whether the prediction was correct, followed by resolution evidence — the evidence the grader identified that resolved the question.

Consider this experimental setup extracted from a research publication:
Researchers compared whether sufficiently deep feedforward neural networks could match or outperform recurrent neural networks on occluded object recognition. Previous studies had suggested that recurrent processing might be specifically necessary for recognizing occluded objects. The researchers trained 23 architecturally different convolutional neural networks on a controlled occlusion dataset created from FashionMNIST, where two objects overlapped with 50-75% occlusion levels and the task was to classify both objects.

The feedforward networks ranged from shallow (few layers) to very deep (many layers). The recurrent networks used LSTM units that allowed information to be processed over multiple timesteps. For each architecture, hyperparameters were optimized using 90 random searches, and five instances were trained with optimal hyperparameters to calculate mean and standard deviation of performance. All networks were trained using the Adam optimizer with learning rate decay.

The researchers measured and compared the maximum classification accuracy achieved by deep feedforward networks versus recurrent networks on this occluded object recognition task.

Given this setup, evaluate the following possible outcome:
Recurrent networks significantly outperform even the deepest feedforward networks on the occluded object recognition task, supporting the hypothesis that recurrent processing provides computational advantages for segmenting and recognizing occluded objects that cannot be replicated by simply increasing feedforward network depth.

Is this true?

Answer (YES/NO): NO